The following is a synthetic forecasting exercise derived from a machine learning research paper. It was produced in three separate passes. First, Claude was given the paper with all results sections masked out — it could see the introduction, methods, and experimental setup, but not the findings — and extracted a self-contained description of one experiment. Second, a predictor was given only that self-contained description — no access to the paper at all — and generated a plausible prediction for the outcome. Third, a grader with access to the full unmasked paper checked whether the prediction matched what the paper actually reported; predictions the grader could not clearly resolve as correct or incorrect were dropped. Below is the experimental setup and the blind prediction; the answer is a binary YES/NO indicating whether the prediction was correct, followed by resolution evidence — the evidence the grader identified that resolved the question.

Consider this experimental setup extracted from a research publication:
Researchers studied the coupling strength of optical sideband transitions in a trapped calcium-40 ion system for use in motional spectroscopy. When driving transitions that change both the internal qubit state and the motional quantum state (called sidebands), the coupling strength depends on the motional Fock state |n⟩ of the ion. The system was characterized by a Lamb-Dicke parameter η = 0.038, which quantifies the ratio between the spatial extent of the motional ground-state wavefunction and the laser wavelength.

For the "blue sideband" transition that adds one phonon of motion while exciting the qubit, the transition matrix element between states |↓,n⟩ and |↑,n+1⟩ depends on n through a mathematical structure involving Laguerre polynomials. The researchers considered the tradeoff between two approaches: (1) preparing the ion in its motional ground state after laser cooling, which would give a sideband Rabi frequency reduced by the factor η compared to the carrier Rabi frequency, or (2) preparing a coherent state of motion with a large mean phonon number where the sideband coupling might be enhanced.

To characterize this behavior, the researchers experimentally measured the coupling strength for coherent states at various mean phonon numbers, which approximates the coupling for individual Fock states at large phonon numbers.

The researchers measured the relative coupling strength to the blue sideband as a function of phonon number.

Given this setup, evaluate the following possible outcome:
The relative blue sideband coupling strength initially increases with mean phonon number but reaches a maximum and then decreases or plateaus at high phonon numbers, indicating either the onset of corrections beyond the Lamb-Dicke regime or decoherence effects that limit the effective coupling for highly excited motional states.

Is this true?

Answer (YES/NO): YES